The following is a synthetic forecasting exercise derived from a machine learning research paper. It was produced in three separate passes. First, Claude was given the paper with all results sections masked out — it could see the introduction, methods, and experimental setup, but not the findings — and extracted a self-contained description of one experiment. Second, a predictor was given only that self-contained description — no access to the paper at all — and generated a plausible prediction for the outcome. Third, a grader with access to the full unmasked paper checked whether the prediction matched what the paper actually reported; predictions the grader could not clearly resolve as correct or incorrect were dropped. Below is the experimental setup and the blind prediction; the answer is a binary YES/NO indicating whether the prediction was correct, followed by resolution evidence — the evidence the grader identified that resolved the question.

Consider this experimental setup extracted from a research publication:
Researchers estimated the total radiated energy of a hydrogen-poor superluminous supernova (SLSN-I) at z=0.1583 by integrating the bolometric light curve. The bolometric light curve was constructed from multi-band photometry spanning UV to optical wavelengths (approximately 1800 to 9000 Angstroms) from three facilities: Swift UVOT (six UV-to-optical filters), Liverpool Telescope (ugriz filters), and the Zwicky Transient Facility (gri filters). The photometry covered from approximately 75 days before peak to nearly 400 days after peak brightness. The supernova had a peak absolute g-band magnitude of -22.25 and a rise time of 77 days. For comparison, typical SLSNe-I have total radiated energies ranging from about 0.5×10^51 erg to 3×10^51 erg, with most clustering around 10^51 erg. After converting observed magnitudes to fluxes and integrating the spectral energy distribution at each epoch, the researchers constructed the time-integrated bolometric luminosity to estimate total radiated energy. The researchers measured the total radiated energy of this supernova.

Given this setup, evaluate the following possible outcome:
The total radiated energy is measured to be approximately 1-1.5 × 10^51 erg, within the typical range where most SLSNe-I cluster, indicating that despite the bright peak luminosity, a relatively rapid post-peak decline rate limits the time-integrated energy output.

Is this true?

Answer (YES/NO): NO